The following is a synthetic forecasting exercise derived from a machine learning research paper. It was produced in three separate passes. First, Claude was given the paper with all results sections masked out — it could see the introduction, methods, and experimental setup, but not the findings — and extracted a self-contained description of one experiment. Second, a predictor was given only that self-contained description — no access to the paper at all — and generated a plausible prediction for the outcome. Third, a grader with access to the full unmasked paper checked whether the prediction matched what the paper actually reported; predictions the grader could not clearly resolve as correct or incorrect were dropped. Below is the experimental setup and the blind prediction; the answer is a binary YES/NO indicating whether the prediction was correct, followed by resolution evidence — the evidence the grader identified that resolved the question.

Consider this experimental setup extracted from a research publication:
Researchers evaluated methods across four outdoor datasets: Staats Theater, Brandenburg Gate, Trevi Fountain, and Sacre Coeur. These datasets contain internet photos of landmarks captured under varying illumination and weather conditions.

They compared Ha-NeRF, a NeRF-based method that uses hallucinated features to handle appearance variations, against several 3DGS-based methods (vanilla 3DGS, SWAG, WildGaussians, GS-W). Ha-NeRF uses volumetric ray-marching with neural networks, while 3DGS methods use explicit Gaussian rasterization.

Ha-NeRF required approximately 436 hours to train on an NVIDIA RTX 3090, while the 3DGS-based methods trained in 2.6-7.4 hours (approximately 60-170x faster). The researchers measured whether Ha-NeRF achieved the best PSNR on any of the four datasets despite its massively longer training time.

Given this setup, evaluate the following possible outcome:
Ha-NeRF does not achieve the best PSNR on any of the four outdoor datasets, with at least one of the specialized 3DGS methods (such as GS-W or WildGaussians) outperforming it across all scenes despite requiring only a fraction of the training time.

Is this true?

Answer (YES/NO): YES